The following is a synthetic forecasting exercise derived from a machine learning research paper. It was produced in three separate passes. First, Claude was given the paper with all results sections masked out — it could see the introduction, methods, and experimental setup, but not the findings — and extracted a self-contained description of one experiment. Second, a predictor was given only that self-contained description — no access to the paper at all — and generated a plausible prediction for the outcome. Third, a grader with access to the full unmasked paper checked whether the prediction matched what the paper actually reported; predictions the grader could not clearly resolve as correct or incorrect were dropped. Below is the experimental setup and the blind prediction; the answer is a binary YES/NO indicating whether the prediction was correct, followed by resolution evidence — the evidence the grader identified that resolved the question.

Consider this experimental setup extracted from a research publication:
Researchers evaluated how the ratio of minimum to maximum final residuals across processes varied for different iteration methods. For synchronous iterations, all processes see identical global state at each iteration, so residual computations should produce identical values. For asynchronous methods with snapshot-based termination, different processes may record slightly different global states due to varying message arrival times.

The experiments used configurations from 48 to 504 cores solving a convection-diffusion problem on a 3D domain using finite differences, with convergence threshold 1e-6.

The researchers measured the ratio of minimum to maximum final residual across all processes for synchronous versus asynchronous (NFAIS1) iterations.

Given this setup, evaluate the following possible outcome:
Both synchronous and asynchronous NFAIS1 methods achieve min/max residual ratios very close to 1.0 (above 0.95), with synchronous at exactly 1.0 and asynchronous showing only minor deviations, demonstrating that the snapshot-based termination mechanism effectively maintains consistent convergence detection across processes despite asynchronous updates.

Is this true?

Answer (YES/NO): NO